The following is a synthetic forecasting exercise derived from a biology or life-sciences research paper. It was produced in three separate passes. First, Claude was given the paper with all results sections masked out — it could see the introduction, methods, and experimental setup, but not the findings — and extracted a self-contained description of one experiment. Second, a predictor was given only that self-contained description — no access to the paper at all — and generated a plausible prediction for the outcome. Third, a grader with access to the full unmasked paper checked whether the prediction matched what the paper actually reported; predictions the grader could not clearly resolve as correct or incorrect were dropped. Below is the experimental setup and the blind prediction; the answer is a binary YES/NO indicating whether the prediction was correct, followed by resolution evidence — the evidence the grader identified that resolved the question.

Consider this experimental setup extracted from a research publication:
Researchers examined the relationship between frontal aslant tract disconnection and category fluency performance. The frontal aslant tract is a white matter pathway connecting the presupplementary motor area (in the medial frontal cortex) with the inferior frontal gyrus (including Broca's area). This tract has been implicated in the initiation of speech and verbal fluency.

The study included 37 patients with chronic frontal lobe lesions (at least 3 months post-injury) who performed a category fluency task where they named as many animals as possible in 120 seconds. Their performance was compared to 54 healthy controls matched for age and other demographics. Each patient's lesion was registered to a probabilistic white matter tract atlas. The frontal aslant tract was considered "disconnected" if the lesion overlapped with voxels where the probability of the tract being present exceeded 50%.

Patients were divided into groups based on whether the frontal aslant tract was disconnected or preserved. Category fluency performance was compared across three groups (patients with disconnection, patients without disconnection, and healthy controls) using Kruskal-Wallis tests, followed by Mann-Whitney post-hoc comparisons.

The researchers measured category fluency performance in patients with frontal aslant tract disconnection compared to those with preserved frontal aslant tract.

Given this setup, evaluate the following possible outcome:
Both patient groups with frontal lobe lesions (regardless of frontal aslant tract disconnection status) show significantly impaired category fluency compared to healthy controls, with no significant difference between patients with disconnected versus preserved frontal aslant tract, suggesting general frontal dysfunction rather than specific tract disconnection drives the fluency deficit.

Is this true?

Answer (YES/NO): NO